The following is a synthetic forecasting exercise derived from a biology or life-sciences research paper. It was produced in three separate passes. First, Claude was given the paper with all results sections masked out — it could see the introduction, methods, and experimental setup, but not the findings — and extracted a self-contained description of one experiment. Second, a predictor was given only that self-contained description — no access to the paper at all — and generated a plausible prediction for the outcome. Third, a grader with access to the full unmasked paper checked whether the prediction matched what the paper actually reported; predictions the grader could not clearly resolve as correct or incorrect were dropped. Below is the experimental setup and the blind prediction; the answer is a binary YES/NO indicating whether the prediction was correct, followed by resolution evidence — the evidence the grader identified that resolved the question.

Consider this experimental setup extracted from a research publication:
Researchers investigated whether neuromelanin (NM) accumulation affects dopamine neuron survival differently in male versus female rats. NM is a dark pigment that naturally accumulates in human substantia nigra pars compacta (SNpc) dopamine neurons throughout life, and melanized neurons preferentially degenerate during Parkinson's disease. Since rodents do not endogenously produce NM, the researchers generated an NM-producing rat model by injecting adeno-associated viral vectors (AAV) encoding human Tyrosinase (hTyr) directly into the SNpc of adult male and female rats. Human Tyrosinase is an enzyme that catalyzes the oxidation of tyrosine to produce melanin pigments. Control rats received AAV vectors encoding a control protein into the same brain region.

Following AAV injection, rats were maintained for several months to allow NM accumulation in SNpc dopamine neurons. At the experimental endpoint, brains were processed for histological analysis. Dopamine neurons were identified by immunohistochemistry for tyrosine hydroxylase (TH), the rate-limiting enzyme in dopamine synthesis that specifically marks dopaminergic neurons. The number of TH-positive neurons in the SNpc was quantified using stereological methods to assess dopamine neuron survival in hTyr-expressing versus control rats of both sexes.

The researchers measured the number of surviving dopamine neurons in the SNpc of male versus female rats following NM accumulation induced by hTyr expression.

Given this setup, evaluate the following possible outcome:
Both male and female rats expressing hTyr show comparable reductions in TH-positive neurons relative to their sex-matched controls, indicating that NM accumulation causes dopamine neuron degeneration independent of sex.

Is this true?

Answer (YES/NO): NO